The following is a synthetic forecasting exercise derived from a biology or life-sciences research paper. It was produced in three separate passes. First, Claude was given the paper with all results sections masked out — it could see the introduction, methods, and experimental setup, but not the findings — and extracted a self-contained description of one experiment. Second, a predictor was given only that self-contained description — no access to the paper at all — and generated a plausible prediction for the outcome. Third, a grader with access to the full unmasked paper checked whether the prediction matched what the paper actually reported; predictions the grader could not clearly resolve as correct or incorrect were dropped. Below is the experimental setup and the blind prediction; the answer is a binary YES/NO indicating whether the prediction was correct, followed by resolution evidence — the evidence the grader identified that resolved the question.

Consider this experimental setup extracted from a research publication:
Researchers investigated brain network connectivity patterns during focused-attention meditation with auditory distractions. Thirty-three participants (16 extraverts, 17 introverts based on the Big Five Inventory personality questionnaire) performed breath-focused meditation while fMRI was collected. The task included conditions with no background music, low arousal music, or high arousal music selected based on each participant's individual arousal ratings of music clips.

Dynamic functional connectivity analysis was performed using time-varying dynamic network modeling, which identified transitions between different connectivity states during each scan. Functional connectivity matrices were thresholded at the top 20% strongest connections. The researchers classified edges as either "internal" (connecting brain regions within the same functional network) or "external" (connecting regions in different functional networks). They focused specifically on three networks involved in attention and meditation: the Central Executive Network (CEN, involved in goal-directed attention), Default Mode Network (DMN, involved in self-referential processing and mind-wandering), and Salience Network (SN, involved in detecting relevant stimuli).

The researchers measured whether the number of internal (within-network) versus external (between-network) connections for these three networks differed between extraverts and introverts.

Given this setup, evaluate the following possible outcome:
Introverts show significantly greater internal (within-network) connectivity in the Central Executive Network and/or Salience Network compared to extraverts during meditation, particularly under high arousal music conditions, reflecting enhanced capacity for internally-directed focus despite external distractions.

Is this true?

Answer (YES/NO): NO